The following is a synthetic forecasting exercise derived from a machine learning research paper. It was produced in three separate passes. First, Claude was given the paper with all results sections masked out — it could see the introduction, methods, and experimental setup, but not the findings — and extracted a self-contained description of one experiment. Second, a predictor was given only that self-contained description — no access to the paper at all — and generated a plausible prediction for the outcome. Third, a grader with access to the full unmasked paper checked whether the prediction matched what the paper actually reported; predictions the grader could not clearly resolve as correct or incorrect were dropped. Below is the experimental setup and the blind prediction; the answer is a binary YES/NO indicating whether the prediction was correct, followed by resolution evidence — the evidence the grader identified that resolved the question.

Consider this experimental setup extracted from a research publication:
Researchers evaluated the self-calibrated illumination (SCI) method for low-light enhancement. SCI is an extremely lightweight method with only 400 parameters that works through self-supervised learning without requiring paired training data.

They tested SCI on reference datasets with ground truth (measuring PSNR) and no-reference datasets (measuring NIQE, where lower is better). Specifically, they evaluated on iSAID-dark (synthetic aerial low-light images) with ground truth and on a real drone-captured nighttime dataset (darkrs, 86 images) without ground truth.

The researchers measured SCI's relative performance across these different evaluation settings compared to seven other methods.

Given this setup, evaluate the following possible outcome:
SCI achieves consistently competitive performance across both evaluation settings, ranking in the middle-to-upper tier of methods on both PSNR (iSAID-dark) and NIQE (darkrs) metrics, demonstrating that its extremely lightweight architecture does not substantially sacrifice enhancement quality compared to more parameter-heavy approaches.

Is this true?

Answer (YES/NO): NO